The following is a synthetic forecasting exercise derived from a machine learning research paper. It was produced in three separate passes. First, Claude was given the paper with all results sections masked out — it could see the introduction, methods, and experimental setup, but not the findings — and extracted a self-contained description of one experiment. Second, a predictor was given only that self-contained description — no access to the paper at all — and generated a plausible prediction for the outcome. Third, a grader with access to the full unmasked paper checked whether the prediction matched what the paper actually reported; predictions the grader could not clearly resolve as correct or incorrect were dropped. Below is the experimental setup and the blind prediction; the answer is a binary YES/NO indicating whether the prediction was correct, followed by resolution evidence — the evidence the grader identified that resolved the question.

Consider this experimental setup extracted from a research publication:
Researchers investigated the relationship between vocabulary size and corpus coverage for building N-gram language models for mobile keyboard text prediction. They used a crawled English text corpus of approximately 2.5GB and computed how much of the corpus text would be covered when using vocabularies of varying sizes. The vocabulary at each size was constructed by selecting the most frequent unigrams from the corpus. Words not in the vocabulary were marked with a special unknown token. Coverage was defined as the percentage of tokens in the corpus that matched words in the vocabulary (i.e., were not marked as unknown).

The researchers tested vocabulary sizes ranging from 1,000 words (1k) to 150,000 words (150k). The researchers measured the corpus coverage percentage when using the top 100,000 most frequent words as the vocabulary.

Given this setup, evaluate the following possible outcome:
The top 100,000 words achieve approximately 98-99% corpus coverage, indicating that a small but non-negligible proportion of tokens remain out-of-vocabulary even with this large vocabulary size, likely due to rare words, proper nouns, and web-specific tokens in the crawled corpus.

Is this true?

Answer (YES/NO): NO